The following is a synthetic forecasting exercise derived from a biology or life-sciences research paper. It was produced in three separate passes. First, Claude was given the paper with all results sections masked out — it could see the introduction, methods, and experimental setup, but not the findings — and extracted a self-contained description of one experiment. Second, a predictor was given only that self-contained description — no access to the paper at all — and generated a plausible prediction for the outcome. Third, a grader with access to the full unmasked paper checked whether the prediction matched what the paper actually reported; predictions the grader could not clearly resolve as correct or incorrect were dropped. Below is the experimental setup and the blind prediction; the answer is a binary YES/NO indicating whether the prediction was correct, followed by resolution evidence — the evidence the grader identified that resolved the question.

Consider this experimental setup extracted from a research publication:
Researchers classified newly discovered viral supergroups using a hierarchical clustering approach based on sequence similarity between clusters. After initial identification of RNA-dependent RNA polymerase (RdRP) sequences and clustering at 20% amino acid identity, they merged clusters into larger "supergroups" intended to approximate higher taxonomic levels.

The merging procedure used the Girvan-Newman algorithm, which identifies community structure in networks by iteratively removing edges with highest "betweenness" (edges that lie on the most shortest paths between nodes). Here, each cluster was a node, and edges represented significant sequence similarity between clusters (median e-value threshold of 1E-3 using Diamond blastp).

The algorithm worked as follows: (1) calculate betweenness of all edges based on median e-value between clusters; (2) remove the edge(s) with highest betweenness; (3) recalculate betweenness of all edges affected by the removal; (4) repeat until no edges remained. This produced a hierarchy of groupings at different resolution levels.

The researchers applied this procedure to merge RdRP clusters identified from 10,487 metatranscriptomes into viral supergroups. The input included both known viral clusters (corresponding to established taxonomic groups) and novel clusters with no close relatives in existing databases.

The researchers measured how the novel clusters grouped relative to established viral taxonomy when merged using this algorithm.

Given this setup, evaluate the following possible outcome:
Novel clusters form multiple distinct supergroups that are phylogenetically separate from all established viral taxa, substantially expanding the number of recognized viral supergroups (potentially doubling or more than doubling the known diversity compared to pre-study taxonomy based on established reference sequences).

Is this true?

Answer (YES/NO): YES